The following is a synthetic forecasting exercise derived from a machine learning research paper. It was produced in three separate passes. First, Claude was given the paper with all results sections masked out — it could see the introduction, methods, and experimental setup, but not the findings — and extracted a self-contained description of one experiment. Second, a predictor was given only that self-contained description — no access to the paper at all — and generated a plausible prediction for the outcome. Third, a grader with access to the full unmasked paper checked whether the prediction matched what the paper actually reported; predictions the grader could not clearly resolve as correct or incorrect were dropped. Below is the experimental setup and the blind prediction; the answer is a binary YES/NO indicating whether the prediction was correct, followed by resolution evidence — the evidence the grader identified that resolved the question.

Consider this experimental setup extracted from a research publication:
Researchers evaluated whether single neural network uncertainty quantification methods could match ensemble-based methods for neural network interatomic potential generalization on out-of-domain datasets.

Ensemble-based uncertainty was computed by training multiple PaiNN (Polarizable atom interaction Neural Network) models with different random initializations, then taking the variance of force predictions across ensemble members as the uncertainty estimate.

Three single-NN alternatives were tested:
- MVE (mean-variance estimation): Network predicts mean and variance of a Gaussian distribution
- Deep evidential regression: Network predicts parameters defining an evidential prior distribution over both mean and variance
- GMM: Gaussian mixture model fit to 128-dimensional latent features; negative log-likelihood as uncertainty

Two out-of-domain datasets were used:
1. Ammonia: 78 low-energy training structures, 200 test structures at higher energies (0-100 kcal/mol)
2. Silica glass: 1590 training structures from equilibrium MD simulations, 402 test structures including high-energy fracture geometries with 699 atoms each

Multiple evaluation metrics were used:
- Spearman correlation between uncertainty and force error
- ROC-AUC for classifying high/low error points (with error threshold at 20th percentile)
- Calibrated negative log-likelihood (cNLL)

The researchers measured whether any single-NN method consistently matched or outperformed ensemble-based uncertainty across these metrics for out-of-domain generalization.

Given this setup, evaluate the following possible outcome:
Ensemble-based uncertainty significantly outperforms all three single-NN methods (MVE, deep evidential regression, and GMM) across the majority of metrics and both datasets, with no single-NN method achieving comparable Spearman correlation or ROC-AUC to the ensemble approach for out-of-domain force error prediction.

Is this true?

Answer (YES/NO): NO